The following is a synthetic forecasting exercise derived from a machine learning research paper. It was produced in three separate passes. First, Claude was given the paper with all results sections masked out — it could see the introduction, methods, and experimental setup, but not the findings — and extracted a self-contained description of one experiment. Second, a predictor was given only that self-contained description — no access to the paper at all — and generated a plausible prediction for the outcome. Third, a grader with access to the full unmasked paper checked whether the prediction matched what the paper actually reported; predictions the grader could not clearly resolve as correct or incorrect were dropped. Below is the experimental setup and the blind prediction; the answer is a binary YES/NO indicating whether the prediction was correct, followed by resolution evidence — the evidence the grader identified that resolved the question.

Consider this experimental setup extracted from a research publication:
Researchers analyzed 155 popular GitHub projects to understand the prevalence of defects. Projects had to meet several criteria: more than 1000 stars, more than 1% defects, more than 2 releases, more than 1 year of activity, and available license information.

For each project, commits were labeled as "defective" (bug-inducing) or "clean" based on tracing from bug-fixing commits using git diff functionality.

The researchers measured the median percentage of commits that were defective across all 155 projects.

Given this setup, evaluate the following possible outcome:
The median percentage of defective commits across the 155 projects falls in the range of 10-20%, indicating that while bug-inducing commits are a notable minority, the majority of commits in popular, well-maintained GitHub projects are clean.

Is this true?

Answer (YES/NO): YES